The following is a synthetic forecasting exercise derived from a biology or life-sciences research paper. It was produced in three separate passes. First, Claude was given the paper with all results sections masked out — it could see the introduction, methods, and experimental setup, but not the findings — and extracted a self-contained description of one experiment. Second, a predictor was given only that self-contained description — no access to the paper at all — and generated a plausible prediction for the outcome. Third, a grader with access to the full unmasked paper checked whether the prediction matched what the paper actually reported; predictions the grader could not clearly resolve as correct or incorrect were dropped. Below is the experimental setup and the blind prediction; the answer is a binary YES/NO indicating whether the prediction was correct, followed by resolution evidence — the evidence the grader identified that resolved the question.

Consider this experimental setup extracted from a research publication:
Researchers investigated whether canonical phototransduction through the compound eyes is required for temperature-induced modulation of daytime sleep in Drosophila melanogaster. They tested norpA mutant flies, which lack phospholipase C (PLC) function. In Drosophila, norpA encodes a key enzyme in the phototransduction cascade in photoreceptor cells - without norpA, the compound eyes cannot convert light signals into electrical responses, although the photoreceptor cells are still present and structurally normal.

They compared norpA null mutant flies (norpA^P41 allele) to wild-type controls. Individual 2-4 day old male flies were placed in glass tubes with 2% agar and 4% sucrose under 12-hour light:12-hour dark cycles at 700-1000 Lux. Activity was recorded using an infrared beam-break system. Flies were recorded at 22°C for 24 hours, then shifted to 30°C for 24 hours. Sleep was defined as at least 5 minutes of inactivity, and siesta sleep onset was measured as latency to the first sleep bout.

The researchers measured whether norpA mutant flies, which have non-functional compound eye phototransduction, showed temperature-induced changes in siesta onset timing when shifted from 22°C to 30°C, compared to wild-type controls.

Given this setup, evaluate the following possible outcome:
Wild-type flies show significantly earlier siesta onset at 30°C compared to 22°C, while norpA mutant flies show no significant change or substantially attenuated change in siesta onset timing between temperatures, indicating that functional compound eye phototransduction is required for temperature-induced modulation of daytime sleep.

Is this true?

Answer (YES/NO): NO